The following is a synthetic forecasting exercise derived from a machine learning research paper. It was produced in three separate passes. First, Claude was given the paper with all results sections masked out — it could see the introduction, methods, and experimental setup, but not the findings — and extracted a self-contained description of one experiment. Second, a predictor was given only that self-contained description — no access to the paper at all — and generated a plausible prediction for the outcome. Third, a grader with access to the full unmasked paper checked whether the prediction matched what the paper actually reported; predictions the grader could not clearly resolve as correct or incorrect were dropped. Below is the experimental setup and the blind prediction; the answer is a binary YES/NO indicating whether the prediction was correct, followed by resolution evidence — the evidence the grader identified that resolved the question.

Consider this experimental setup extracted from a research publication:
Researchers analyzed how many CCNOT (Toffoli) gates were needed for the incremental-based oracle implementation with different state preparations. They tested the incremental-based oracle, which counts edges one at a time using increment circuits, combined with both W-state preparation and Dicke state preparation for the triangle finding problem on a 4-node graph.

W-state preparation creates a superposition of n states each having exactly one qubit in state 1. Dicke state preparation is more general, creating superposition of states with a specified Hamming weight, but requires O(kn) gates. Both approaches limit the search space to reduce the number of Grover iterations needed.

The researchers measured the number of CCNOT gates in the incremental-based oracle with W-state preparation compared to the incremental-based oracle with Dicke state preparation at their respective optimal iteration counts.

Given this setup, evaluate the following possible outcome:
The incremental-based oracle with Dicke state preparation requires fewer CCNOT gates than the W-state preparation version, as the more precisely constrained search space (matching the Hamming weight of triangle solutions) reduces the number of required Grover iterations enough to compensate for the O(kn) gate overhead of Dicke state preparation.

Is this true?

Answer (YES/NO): NO